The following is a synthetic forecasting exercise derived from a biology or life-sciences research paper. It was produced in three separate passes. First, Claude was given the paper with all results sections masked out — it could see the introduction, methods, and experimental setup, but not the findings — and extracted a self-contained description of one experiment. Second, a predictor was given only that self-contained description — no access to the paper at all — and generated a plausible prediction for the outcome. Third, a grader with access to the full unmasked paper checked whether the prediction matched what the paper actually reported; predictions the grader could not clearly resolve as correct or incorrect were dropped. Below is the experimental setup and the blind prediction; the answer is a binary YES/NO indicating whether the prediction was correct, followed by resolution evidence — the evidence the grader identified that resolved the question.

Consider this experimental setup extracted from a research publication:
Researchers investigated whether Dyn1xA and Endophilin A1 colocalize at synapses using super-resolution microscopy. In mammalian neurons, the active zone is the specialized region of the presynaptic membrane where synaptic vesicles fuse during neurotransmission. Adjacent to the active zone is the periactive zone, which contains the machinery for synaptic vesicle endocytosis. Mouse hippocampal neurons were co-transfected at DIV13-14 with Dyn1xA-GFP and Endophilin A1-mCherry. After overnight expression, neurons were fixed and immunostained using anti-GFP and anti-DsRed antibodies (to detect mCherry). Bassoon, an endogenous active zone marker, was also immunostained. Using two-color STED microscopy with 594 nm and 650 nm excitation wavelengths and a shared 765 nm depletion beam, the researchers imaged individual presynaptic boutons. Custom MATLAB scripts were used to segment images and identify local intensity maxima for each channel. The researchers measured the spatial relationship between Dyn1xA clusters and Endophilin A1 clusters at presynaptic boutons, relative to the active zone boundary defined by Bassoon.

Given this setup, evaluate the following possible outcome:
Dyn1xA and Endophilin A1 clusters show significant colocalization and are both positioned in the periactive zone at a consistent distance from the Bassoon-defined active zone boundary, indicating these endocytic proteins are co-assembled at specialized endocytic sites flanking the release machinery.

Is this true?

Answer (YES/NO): YES